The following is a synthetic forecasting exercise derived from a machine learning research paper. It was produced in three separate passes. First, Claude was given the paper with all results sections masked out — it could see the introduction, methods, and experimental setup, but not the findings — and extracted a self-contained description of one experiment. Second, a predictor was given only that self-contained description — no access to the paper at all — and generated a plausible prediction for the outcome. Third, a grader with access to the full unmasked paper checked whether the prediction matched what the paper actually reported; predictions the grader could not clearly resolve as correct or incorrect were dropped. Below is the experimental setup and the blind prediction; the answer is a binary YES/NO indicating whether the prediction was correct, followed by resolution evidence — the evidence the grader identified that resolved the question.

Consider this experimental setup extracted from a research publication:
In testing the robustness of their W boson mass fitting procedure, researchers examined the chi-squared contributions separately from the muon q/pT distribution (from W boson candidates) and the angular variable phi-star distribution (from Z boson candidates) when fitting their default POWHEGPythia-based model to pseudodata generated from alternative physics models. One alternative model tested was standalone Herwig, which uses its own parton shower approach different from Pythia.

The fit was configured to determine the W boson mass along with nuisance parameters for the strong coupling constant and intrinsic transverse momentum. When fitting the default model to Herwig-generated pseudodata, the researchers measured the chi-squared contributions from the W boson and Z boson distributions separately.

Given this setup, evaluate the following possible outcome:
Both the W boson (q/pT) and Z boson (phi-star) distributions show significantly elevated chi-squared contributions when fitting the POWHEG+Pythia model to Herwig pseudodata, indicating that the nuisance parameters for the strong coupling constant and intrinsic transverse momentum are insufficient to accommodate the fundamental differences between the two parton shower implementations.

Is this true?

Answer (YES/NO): NO